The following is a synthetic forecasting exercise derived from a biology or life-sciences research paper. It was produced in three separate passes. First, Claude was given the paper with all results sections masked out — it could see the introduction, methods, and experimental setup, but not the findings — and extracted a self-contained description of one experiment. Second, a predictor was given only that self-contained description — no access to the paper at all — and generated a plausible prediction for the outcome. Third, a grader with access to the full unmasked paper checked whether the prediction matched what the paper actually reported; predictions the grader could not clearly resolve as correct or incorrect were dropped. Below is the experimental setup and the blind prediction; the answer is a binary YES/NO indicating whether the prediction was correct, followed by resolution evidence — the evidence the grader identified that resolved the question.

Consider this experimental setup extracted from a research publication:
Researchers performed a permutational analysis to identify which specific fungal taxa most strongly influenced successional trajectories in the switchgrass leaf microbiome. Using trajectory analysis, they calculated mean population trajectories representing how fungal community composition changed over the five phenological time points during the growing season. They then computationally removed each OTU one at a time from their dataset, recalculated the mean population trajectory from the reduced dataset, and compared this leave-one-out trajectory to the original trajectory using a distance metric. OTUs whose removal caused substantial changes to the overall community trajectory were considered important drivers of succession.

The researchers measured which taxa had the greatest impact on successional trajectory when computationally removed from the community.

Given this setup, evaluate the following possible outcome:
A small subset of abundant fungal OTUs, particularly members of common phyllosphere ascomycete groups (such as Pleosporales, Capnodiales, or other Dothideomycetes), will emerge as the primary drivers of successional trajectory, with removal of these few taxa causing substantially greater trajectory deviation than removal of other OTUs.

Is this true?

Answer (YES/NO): NO